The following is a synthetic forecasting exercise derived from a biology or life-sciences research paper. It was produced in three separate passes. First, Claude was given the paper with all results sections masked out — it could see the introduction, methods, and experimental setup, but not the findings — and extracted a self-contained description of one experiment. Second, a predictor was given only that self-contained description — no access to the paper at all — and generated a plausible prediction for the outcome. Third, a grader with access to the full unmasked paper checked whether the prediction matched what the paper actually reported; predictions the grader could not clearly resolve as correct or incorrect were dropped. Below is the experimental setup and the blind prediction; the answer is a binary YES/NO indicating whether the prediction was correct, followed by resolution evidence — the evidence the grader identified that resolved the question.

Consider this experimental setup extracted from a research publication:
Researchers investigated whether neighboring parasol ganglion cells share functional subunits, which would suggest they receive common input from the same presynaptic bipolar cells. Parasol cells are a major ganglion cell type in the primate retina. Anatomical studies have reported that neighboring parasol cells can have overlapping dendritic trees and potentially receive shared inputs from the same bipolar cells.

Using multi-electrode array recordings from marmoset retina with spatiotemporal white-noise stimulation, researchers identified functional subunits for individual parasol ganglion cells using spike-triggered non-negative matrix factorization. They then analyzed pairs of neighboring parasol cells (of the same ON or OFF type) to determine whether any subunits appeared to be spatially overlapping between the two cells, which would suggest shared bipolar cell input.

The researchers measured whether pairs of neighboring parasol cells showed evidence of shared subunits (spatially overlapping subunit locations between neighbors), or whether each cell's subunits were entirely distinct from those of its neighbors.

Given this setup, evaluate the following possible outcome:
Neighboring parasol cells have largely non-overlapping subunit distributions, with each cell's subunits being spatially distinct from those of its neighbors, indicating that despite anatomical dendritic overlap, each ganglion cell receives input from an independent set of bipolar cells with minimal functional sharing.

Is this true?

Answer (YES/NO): NO